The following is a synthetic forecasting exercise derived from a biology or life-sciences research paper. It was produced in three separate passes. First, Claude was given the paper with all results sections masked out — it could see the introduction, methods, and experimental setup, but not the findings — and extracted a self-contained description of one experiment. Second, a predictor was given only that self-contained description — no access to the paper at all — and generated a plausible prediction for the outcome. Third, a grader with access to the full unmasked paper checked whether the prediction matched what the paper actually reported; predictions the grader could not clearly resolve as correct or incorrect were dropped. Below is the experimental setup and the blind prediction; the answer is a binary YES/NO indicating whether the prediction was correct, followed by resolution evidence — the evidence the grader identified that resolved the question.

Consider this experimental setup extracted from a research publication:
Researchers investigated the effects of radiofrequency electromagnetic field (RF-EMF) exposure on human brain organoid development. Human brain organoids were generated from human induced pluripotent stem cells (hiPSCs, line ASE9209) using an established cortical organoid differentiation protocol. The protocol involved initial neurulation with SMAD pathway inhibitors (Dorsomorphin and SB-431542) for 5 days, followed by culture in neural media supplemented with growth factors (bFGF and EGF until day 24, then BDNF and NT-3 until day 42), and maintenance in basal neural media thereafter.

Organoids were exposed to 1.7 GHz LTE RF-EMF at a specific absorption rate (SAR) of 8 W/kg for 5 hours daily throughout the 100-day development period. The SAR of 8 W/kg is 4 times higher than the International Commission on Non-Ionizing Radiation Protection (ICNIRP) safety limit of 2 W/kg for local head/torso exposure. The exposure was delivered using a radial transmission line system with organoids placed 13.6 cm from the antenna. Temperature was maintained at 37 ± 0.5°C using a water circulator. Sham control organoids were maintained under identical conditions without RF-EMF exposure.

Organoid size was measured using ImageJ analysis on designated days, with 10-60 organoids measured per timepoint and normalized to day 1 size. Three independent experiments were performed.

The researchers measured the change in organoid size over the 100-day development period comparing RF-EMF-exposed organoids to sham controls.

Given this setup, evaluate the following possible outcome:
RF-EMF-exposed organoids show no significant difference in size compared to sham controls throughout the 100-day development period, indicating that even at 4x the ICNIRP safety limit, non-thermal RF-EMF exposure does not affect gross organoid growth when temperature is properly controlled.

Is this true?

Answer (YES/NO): YES